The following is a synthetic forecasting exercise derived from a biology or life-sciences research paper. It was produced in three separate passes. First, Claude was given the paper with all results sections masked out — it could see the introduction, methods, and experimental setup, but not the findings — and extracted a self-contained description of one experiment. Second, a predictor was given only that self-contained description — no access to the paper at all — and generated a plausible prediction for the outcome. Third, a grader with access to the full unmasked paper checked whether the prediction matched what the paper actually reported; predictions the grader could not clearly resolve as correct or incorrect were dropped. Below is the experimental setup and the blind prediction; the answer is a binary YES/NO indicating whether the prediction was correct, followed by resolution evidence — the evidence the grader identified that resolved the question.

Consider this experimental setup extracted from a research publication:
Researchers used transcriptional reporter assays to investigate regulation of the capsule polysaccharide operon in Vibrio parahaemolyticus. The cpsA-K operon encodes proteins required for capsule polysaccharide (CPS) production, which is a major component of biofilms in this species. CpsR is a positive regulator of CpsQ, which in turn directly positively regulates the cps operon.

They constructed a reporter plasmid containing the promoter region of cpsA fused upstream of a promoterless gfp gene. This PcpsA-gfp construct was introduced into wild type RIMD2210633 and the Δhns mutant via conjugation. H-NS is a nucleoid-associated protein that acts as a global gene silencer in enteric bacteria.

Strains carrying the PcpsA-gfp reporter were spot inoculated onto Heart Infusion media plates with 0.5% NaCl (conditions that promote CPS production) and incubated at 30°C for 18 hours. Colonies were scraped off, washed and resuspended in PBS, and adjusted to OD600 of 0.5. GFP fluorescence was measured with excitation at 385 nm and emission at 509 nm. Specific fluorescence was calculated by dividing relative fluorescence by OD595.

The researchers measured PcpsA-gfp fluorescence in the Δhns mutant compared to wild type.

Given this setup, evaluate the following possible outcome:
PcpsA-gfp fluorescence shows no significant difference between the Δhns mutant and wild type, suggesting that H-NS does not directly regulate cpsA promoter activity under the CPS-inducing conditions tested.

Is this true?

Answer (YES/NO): NO